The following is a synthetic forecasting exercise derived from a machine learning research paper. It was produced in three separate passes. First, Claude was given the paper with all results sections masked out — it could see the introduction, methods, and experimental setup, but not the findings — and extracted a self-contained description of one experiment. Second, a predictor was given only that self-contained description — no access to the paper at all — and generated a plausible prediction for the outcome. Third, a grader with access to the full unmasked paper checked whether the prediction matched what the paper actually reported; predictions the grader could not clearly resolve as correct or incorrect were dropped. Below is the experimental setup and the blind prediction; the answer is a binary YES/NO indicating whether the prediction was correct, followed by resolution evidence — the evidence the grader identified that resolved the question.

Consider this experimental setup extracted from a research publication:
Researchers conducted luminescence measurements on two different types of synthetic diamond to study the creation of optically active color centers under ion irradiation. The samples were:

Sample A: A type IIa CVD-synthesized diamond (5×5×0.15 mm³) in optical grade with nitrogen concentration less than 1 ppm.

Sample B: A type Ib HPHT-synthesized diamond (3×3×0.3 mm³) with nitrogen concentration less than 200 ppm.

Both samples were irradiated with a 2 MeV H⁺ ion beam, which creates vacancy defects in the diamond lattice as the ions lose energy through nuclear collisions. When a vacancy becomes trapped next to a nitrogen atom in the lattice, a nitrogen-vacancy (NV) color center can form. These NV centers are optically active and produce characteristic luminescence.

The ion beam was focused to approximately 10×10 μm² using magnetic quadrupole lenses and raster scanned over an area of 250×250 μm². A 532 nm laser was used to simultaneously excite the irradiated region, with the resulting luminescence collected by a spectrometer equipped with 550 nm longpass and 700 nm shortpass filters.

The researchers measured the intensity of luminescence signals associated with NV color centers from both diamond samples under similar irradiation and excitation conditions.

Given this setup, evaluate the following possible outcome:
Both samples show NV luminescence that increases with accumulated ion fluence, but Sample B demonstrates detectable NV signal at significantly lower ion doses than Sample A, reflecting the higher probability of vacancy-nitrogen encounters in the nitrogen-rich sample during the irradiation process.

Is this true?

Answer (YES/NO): NO